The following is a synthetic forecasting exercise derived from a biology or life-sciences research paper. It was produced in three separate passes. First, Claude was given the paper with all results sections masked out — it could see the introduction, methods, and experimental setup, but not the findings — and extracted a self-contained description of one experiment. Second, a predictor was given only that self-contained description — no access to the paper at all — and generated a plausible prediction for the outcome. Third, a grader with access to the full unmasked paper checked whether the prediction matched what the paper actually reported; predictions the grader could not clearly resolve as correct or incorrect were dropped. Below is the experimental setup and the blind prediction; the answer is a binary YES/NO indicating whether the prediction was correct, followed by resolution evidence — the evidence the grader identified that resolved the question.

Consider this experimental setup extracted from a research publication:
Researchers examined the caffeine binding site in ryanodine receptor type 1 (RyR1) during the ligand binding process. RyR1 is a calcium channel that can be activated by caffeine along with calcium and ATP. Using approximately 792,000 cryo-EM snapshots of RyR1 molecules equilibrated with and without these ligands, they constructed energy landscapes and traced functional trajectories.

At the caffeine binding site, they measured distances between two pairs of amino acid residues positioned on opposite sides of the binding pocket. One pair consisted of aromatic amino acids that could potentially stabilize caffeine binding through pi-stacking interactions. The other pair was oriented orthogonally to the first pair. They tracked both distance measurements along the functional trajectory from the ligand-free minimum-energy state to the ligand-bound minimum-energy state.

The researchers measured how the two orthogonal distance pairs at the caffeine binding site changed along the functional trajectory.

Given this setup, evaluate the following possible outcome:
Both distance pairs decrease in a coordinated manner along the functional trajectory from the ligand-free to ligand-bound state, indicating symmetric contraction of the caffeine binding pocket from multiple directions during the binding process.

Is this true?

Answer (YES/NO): NO